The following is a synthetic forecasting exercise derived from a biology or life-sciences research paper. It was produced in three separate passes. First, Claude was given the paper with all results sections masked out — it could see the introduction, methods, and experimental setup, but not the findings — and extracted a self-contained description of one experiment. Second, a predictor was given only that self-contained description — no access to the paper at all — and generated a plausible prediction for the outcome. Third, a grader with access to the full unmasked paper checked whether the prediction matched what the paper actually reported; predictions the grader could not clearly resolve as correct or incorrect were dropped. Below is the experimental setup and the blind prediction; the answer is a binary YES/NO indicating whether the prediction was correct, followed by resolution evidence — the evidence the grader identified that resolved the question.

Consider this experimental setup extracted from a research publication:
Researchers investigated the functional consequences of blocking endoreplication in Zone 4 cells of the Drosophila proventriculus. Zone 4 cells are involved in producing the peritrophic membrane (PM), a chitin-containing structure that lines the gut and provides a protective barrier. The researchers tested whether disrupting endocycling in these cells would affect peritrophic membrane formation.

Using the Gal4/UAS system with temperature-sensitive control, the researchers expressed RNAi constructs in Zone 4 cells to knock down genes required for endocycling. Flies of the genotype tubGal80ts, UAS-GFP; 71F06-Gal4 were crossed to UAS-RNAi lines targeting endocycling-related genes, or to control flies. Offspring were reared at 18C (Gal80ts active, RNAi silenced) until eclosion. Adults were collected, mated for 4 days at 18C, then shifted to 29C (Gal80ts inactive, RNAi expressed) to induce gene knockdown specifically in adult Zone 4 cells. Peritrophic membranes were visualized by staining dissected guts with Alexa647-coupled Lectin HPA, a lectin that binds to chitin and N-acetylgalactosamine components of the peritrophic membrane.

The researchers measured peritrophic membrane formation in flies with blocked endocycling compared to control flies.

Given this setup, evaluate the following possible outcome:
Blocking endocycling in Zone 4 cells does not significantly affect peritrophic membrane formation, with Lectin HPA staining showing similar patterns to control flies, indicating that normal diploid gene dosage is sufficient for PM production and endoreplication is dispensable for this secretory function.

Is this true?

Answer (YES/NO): NO